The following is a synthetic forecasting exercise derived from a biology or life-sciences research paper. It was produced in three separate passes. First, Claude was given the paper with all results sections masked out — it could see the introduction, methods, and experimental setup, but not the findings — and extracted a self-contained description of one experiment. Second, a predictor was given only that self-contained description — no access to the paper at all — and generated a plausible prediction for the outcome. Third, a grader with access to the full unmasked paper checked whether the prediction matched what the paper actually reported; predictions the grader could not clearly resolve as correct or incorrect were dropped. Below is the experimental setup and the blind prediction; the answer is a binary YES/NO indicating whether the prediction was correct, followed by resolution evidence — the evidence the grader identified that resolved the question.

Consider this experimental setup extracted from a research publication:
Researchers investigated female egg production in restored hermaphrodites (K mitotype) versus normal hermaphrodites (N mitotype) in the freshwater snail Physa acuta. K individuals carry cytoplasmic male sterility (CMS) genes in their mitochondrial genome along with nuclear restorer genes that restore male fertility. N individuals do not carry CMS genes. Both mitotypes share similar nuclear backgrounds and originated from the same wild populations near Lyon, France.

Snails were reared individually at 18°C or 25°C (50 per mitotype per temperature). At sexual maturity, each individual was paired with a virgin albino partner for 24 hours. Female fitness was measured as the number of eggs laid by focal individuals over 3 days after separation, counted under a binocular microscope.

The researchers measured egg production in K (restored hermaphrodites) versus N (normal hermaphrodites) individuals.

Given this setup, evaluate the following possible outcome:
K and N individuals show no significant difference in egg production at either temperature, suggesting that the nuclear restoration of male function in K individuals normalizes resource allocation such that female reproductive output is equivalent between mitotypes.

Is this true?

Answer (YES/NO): YES